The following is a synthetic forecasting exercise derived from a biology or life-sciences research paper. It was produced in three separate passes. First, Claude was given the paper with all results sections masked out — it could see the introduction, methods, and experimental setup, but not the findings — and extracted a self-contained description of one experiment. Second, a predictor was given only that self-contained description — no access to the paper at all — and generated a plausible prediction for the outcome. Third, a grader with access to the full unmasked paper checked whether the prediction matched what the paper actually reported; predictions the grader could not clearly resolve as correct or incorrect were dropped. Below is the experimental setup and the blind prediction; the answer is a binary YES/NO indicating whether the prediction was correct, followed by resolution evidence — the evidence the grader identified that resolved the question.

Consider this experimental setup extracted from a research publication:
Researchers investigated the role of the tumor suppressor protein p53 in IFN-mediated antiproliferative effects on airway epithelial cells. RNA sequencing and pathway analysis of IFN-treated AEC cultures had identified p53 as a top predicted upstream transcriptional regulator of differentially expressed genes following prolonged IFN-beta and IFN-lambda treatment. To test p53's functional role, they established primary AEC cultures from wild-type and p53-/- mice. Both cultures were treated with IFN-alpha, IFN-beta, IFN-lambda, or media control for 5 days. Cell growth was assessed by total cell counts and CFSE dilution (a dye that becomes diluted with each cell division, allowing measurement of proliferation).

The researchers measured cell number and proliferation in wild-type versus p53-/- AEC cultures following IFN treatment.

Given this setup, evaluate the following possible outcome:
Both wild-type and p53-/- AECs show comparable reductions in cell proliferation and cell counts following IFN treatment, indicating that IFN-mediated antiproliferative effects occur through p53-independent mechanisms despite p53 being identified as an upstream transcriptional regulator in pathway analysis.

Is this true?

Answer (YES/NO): NO